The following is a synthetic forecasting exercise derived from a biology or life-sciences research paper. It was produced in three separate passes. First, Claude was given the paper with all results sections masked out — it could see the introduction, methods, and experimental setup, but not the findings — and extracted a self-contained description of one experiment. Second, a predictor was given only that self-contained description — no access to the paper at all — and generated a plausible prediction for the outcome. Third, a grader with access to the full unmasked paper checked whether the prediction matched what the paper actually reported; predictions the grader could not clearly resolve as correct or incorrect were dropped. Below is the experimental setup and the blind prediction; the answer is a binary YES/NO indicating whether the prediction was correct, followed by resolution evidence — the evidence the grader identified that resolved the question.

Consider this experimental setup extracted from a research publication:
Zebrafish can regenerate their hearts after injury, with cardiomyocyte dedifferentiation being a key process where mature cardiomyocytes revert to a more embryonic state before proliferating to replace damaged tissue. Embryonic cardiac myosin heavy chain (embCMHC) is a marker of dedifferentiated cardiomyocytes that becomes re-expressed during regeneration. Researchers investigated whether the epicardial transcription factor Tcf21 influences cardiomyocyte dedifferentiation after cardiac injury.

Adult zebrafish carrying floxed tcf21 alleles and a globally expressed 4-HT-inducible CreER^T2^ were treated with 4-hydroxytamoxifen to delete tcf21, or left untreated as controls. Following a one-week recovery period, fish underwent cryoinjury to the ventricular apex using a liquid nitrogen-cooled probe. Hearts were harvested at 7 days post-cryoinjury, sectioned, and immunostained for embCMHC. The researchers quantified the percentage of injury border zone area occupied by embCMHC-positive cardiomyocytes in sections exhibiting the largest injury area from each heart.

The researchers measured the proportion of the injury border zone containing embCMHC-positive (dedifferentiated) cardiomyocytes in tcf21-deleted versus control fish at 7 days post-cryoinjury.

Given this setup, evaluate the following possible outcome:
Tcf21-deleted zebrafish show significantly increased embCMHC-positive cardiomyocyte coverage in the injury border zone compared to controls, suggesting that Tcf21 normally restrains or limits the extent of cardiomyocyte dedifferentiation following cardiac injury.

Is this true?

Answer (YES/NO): NO